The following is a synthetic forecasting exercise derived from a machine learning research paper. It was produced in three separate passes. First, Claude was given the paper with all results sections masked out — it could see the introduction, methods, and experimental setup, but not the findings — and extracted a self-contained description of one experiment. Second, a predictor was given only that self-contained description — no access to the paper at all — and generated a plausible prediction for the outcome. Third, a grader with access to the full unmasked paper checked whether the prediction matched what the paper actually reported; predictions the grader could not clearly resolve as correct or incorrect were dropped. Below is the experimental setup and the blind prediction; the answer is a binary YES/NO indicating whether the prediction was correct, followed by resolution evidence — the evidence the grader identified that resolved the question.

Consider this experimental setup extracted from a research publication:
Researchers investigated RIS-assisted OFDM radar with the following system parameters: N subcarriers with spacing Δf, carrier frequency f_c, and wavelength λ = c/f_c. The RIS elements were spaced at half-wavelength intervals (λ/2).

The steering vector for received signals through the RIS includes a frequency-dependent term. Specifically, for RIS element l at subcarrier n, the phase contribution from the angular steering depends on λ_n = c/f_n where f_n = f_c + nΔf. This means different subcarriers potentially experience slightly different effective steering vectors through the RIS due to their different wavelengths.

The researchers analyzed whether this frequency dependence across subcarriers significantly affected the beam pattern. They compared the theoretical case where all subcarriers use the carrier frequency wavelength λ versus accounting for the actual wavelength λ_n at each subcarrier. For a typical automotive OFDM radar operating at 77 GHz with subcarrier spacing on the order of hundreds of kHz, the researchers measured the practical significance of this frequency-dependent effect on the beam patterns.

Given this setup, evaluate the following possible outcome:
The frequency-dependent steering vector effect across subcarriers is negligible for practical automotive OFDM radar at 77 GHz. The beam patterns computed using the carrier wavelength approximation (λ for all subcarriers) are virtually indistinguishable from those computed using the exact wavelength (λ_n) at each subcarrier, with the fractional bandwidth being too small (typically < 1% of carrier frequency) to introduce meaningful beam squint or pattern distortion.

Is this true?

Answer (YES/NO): YES